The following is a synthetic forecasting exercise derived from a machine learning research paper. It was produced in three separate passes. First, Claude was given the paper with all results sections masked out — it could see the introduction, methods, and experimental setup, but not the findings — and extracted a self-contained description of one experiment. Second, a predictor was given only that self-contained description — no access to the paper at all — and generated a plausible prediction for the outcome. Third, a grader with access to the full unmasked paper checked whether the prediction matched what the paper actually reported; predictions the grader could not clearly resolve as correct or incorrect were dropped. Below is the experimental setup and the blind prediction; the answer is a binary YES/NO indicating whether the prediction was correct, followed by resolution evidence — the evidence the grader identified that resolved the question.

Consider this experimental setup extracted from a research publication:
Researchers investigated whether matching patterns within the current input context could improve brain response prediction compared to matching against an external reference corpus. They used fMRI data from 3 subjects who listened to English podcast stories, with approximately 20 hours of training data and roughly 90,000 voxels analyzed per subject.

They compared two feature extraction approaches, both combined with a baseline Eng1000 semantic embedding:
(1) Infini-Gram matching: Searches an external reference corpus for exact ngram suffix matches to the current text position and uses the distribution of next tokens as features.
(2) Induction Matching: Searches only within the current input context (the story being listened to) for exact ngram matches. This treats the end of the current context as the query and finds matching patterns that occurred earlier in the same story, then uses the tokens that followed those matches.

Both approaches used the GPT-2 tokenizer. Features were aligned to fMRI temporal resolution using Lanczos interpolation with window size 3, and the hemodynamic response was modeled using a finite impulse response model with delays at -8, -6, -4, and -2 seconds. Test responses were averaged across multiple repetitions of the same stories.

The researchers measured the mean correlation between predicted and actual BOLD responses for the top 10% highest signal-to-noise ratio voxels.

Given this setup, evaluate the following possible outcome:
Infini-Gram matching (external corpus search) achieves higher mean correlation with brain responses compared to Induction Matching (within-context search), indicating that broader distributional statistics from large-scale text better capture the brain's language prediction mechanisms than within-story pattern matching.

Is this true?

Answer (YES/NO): NO